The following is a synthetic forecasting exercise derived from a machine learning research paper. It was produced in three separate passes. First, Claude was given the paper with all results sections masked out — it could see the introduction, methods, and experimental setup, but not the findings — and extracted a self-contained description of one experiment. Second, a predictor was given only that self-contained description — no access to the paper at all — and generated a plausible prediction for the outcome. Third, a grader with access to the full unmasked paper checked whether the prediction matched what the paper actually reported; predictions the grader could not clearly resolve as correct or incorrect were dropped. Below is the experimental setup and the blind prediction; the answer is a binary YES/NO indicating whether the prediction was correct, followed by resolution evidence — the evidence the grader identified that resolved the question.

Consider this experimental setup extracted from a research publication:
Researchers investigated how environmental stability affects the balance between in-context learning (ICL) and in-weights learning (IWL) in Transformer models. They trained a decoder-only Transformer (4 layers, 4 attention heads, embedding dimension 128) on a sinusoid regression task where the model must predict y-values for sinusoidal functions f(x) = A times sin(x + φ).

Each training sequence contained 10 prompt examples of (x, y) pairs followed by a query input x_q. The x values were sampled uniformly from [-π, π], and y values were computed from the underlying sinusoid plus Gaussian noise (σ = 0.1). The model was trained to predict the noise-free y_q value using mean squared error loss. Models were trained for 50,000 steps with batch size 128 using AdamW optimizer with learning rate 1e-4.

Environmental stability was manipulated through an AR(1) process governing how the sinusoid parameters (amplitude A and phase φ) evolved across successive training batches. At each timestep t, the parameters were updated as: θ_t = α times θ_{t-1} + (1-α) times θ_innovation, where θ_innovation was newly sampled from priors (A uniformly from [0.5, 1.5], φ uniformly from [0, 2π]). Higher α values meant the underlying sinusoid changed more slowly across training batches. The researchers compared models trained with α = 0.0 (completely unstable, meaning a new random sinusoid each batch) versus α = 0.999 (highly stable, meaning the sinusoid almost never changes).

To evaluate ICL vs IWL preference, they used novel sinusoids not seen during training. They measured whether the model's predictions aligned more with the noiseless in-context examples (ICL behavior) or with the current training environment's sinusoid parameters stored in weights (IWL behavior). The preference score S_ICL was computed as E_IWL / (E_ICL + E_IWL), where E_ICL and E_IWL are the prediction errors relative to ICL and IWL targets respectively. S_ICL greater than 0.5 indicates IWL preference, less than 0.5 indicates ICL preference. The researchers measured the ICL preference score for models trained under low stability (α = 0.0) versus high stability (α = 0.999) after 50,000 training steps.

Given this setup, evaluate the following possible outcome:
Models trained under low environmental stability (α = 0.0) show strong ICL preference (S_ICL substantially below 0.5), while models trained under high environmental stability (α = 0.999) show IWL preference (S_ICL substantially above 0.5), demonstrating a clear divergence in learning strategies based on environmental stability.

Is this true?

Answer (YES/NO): NO